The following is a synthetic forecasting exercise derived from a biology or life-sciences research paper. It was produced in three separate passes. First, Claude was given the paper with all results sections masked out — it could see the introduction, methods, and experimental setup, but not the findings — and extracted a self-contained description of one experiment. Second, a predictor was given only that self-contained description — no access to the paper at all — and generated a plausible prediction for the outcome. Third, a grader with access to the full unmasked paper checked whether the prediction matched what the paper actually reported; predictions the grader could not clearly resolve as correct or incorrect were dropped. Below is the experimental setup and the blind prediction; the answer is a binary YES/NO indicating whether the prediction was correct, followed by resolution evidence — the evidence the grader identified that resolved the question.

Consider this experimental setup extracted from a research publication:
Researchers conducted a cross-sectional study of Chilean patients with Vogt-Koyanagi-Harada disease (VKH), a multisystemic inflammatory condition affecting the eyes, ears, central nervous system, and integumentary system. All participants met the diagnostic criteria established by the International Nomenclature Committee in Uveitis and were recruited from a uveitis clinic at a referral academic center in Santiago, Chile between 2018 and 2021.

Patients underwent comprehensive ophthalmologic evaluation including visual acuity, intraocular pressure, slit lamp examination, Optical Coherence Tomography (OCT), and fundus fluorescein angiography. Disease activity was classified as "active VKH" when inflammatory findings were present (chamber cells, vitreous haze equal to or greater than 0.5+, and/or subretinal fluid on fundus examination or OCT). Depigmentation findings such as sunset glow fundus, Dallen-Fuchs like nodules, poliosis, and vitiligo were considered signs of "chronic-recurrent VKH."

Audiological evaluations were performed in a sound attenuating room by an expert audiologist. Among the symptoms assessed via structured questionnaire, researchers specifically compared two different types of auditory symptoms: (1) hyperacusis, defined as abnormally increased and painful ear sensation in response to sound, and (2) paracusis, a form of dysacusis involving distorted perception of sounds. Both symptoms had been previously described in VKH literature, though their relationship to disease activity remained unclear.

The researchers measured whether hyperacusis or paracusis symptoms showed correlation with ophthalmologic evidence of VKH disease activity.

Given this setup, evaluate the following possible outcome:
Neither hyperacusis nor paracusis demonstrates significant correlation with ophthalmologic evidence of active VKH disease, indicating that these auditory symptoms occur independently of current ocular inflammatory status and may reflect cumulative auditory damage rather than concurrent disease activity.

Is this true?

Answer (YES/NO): NO